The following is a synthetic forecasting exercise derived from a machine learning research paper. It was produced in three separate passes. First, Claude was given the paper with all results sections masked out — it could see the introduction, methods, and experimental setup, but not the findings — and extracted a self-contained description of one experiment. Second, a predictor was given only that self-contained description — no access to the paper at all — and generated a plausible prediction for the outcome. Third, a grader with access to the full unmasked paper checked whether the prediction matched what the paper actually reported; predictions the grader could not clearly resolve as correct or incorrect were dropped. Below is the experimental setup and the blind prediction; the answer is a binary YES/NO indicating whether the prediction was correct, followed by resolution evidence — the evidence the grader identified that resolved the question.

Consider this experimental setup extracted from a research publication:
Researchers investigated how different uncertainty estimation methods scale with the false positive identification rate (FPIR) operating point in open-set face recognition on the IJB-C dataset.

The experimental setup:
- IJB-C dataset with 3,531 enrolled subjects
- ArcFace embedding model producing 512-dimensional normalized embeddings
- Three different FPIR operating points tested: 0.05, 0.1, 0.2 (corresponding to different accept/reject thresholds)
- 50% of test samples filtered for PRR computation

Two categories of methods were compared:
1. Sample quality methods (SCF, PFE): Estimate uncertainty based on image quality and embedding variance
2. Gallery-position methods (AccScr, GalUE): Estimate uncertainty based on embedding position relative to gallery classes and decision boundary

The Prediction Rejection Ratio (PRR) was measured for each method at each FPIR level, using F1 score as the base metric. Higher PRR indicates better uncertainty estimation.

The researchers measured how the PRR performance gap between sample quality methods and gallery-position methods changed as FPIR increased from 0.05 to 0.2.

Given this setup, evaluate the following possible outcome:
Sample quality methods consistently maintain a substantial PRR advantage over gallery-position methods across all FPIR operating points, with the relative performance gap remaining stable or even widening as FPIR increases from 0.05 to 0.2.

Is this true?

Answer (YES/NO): NO